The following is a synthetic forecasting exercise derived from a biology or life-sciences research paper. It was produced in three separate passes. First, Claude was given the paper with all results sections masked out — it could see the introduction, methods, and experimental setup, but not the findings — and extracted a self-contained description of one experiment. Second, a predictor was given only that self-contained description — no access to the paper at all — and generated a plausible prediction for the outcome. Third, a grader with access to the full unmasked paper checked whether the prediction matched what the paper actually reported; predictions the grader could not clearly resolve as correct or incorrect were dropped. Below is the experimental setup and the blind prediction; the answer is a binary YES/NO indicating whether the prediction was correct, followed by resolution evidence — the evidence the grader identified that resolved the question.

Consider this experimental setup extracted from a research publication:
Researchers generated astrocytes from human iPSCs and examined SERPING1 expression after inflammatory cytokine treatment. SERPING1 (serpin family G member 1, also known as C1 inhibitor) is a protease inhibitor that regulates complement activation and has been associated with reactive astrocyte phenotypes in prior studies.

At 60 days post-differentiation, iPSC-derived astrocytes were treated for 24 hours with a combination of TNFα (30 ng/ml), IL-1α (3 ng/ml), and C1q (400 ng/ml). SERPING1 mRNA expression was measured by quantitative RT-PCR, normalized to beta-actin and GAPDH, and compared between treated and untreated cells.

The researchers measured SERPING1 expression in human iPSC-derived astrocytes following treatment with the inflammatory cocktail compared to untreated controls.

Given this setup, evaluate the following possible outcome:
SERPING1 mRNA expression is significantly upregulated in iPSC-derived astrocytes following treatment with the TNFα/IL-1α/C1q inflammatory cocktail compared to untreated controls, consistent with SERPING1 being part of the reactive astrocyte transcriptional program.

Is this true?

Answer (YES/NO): YES